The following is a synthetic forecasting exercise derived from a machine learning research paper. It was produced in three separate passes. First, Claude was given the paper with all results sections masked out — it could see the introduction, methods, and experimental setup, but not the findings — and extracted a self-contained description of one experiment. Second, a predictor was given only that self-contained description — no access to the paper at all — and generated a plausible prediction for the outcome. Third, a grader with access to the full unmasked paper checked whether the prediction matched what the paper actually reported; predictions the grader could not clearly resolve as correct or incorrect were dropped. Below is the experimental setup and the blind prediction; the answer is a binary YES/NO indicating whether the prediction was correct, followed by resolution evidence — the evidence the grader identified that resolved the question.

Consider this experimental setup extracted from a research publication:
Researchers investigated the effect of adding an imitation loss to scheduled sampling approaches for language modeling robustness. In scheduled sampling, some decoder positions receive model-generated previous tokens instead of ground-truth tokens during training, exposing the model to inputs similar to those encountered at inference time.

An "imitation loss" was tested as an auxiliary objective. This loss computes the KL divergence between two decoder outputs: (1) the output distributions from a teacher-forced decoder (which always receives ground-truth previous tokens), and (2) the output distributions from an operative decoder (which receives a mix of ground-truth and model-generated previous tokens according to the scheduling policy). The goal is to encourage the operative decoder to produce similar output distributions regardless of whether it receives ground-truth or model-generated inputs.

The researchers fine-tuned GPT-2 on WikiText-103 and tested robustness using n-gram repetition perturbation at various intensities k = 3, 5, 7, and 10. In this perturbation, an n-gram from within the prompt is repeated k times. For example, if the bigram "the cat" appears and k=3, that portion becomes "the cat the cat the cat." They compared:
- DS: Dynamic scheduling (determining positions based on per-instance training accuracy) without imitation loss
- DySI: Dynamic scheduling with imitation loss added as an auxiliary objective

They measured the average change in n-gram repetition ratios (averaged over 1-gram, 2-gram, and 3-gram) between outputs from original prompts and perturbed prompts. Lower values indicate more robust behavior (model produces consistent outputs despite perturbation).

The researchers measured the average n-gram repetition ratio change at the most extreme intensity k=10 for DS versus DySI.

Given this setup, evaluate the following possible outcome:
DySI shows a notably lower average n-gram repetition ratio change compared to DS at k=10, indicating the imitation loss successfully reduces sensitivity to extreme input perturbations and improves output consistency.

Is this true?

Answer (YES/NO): YES